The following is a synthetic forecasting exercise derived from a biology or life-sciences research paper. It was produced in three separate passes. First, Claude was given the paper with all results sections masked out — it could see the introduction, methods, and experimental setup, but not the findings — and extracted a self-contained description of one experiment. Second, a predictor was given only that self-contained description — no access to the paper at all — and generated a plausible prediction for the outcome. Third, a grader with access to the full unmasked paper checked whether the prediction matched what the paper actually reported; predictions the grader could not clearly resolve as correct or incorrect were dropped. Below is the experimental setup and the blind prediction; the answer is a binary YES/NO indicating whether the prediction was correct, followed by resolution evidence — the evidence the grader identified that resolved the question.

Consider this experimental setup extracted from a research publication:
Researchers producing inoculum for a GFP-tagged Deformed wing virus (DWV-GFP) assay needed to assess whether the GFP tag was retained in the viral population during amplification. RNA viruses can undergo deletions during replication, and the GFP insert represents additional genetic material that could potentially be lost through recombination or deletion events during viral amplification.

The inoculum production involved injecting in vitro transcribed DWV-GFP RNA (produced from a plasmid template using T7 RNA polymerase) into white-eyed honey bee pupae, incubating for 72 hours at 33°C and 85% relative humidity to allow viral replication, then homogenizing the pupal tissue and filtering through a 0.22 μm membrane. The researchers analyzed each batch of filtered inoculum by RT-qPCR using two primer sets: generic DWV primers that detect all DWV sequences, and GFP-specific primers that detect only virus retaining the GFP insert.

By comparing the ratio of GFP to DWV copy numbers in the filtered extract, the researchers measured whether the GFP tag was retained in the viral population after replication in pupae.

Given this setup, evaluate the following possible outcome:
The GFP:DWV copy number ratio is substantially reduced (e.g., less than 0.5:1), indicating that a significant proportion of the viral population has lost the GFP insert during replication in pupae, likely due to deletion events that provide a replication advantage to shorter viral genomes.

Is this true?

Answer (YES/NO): NO